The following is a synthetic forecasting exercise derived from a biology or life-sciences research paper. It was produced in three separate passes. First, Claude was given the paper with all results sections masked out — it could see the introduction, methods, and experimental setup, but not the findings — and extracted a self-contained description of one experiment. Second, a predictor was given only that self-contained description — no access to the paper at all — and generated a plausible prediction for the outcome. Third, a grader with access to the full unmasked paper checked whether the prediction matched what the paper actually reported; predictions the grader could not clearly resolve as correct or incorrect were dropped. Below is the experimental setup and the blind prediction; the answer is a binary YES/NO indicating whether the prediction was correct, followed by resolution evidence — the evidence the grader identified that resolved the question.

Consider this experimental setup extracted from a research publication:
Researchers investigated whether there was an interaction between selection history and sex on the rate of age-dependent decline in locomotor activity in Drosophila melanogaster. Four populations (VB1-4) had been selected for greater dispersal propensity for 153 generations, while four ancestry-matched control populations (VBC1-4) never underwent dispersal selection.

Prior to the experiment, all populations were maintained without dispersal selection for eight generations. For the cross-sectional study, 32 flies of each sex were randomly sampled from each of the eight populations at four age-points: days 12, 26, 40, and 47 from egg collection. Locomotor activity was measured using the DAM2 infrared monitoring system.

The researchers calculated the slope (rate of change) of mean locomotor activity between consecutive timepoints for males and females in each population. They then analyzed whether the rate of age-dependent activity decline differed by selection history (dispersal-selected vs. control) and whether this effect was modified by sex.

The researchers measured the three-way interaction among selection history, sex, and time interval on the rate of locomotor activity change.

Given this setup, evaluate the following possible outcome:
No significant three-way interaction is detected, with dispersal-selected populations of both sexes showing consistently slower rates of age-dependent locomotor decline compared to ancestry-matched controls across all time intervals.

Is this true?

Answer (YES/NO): NO